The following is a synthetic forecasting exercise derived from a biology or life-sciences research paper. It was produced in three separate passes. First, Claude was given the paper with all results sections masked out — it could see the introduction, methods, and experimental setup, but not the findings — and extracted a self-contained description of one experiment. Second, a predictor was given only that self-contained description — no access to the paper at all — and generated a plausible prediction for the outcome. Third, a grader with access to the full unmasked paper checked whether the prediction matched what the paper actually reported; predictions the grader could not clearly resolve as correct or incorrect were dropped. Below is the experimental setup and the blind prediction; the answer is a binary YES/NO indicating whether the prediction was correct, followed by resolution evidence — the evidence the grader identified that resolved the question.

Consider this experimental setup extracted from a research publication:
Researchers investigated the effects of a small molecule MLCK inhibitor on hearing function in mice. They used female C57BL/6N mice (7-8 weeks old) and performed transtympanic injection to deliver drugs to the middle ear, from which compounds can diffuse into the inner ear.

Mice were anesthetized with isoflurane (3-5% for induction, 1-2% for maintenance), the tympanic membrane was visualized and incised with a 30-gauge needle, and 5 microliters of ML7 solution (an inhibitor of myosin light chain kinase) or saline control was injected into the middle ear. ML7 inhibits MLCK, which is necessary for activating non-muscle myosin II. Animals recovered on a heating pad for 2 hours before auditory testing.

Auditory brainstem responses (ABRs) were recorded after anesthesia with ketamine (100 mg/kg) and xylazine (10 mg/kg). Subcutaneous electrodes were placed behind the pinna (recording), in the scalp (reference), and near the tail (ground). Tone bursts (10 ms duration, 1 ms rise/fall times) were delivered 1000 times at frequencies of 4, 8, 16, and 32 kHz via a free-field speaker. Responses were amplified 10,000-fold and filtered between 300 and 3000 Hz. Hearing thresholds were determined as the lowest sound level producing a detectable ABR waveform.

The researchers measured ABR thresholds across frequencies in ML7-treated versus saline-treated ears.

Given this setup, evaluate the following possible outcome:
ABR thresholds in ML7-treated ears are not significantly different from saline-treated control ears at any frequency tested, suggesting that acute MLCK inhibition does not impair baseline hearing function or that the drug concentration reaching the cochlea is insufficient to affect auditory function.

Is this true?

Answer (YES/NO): NO